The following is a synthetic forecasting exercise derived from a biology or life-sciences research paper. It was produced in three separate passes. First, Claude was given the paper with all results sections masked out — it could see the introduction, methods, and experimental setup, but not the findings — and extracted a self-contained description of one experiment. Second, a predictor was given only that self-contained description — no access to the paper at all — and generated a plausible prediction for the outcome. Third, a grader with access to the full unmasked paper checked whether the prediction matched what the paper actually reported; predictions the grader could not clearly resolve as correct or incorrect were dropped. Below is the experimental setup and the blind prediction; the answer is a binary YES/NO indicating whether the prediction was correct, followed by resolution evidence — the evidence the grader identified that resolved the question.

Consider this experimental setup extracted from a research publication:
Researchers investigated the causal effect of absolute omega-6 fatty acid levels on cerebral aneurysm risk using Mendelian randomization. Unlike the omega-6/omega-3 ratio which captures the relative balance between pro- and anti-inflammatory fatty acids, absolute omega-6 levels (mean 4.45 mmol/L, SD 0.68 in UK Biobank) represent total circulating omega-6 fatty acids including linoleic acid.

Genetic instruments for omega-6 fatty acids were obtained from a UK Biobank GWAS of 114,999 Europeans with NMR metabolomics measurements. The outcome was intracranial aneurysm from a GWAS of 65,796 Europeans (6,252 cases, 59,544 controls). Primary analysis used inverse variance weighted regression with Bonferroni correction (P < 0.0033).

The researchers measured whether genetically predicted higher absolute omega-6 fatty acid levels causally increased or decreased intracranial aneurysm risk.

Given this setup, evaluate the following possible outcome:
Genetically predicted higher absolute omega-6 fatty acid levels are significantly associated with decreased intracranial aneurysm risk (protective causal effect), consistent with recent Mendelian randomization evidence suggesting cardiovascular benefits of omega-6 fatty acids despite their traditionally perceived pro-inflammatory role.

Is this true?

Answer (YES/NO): NO